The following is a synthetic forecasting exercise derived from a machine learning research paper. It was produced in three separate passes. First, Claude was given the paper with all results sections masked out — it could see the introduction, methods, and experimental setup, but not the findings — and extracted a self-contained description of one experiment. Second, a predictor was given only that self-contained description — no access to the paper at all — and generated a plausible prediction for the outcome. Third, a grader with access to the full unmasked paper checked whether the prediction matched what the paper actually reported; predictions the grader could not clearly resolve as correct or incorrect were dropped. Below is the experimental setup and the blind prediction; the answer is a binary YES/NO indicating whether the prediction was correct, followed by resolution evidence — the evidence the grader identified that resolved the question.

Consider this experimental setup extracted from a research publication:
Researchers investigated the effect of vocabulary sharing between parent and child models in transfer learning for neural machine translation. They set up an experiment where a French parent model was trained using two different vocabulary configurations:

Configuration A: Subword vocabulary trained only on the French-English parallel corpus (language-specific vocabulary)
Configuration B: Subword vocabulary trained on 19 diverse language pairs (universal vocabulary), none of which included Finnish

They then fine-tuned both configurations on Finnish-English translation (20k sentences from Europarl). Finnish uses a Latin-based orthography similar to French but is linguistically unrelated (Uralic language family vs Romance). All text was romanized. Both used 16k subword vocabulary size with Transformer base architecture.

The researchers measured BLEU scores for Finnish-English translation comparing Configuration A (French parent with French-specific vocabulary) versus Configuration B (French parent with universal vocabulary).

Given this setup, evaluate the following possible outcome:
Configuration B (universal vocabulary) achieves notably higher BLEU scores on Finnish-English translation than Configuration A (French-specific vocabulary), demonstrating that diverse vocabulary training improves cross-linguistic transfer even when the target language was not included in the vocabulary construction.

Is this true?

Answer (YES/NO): NO